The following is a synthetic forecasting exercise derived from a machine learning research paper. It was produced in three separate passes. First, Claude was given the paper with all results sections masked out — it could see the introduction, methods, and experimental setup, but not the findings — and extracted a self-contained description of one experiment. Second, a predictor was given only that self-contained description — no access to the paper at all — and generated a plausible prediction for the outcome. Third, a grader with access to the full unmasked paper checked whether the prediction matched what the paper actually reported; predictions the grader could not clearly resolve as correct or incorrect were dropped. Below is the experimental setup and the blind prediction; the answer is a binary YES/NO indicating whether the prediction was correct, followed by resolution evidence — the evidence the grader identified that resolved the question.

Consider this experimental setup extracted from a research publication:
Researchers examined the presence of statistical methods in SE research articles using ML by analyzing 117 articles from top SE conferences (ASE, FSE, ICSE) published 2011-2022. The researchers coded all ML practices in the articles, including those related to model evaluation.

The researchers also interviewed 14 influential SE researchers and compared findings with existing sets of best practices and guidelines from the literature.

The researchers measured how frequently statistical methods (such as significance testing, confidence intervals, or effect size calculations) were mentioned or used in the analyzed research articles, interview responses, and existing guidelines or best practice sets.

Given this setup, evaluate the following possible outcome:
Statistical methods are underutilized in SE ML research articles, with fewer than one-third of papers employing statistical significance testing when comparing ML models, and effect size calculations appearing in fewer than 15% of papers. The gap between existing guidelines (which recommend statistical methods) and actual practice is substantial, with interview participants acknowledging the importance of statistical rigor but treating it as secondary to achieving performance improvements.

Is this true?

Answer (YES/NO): NO